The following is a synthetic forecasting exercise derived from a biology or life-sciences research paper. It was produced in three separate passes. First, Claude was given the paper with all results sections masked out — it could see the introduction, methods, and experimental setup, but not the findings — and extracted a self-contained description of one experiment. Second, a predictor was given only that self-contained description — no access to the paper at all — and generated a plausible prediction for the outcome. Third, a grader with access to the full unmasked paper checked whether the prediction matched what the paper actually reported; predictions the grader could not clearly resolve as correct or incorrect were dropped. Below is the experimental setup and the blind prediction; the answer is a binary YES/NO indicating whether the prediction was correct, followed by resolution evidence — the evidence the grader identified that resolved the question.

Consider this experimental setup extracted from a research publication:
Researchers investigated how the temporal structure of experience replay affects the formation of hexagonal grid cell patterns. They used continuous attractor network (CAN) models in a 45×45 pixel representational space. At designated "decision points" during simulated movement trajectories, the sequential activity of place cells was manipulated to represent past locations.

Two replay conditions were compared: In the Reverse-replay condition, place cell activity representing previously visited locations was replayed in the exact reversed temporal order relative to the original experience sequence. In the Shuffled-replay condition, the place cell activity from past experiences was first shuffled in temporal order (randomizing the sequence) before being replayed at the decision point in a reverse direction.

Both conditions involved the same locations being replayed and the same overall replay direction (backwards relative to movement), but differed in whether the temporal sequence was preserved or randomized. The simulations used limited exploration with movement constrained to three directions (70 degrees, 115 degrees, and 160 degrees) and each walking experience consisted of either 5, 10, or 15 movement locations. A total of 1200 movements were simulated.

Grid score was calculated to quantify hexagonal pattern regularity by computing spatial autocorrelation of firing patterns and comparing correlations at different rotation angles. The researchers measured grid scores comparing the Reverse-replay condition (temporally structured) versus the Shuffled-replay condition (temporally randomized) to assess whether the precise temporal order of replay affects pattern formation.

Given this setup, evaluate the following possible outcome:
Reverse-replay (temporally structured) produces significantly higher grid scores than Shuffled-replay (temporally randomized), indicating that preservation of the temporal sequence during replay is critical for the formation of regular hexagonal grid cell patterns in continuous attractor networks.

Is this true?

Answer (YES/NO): YES